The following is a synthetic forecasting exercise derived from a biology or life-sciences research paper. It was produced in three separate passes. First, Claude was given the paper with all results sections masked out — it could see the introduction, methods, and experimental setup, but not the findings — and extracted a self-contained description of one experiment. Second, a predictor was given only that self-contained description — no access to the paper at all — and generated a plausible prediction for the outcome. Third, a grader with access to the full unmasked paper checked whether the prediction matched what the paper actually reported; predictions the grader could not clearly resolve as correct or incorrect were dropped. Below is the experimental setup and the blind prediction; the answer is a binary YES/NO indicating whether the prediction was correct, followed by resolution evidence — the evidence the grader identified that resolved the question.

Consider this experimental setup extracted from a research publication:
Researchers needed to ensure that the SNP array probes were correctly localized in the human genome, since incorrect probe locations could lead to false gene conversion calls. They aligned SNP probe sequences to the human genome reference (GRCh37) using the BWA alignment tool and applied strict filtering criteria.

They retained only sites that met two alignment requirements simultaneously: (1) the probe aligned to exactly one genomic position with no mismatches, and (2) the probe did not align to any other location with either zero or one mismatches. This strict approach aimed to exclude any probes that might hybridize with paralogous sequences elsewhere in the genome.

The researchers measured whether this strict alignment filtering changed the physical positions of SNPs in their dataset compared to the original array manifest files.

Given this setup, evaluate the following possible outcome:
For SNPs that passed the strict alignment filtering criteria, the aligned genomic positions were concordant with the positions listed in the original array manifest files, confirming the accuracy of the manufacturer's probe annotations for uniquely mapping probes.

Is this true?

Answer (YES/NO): NO